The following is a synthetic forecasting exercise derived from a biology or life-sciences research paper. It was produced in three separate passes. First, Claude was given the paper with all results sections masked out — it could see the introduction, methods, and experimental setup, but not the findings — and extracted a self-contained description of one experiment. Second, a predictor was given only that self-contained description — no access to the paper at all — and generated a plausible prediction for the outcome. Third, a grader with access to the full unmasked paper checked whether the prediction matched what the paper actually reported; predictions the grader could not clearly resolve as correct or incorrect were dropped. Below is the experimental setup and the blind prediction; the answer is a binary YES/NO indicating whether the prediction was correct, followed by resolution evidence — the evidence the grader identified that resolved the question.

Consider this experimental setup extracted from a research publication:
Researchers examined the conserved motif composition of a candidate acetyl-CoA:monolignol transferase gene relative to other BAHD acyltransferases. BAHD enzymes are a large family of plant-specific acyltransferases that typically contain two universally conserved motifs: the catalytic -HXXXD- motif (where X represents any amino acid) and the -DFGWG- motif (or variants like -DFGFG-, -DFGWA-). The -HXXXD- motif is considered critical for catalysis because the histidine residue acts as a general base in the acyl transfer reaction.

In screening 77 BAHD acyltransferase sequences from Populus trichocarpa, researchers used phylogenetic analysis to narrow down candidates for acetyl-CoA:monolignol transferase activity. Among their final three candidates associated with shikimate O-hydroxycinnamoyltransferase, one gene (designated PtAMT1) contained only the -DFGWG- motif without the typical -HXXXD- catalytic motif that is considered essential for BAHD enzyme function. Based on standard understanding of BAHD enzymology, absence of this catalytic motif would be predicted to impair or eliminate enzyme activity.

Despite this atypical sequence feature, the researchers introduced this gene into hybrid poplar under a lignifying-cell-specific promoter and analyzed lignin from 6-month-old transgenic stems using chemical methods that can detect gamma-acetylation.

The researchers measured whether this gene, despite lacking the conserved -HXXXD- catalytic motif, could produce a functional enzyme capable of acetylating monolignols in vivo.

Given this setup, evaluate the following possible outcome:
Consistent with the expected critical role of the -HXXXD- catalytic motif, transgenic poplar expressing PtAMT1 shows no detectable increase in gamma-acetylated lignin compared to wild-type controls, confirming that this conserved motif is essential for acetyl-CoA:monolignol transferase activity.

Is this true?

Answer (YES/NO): NO